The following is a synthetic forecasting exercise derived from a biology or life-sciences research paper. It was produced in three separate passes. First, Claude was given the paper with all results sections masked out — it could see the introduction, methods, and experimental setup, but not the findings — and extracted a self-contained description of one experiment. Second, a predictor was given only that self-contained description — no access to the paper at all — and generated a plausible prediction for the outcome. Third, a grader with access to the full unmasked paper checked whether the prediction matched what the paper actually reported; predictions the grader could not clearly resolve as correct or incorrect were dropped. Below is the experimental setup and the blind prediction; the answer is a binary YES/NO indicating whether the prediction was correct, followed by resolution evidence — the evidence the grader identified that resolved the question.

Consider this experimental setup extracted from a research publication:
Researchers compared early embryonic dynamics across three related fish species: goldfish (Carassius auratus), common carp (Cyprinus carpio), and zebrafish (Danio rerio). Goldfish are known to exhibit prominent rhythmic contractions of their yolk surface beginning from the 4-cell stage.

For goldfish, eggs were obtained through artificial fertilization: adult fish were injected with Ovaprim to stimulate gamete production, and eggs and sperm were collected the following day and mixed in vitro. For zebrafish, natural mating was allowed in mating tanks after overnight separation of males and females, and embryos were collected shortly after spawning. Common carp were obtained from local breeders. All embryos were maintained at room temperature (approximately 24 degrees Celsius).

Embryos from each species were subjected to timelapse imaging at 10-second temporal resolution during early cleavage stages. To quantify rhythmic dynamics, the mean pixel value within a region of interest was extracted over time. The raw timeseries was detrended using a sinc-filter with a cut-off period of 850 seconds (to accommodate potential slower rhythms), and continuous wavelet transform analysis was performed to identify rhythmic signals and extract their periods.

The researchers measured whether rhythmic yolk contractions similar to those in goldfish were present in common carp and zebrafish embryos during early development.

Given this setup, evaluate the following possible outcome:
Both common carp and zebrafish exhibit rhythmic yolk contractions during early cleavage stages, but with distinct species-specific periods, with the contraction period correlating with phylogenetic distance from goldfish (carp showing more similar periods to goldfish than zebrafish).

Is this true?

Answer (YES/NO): NO